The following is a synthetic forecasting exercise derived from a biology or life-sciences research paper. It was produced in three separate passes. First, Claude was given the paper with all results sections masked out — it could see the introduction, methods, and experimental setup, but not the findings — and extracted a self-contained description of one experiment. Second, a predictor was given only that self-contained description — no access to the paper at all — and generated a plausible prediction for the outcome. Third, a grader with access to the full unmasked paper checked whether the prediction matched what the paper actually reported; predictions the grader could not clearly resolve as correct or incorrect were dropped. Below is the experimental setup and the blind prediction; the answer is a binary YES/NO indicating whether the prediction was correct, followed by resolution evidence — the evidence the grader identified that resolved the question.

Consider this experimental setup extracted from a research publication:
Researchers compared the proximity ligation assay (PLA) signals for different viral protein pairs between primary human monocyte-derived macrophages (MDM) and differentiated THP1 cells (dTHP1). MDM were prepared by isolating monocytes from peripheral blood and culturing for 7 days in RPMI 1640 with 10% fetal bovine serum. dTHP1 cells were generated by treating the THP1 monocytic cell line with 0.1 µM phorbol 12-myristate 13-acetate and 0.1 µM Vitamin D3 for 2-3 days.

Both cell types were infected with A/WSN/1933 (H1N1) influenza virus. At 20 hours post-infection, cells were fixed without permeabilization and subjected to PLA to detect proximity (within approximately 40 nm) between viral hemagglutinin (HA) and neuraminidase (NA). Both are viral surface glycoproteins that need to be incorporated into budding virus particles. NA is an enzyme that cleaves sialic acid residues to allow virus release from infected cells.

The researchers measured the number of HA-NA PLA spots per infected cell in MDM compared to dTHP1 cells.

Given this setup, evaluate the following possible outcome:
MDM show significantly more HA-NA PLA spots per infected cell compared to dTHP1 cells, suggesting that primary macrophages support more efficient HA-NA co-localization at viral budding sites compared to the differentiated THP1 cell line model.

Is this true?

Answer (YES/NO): NO